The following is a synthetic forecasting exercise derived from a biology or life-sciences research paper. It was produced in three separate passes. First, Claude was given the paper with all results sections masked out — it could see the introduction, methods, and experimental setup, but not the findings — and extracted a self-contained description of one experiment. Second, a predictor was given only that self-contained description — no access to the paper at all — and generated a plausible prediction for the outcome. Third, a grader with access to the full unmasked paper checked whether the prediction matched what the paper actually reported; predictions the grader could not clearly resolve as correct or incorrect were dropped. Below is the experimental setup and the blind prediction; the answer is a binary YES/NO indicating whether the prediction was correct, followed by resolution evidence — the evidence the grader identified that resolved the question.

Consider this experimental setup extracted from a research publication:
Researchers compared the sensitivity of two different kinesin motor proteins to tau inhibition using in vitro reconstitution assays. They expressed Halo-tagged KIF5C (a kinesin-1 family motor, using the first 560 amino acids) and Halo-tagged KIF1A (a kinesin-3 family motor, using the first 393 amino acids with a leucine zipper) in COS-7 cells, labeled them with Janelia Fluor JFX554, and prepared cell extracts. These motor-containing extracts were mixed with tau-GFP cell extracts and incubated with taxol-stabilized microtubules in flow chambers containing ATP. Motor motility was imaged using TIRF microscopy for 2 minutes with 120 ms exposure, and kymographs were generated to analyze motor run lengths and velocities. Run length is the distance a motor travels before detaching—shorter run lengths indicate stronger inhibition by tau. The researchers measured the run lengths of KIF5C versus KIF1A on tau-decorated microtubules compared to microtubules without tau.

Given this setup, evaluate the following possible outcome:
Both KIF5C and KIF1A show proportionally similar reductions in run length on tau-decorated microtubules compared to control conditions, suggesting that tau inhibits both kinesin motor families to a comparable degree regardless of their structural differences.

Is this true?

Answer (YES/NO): NO